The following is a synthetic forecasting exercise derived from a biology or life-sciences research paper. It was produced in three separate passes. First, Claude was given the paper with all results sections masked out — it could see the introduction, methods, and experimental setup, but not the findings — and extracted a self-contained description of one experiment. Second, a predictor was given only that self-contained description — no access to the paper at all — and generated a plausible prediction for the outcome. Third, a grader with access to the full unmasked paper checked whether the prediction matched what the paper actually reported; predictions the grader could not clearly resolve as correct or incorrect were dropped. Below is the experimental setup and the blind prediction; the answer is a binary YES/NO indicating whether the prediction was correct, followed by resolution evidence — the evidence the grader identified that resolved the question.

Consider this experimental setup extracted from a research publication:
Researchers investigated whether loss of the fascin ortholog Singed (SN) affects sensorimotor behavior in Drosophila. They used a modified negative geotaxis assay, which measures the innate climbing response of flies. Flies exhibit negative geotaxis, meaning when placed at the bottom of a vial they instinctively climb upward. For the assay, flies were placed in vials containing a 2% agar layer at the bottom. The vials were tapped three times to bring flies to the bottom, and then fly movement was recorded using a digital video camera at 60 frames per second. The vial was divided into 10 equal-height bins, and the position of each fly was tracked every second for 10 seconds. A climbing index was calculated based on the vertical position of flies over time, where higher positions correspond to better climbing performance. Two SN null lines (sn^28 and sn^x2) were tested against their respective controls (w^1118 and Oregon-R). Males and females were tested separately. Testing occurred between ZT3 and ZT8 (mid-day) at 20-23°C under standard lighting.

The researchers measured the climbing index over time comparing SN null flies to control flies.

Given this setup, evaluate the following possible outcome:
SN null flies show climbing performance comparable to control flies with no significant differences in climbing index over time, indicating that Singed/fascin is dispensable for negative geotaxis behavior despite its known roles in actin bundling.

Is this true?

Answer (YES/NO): NO